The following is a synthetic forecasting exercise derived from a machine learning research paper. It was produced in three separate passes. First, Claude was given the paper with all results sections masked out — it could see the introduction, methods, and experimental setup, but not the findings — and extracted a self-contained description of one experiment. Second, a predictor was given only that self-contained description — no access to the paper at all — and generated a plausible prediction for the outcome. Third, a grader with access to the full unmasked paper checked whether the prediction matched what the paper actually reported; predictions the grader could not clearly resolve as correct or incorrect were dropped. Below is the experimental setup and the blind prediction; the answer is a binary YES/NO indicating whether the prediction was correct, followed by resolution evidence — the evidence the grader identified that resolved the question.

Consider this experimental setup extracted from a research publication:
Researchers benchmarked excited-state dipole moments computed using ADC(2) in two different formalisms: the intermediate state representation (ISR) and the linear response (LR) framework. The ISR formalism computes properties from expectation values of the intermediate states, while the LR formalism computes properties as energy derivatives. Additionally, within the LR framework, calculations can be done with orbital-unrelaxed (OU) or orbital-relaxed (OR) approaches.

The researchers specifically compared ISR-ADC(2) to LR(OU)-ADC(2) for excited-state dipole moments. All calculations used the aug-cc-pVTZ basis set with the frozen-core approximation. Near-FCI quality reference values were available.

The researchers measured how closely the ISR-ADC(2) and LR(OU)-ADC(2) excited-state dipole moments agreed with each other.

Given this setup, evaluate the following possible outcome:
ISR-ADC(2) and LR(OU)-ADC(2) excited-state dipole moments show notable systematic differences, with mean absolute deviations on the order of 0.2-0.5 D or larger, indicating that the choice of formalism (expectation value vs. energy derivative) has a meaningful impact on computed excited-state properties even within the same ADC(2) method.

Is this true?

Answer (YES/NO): YES